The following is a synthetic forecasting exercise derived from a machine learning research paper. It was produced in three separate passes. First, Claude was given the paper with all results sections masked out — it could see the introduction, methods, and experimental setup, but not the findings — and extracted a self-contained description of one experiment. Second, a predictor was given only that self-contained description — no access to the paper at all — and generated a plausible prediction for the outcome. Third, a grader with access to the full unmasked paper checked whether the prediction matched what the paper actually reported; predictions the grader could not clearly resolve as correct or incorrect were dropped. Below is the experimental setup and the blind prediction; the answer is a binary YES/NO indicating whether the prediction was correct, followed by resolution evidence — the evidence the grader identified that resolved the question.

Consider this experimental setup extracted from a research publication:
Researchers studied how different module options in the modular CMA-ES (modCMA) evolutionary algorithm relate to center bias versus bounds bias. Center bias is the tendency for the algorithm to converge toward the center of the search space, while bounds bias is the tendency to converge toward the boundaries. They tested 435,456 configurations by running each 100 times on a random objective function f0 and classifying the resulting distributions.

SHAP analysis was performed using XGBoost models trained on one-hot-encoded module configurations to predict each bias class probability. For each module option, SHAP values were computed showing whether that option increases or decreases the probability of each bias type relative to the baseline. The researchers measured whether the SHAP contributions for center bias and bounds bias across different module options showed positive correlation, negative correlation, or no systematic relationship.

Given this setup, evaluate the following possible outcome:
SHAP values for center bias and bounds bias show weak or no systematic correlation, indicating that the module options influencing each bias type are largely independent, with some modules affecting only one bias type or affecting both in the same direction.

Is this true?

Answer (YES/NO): NO